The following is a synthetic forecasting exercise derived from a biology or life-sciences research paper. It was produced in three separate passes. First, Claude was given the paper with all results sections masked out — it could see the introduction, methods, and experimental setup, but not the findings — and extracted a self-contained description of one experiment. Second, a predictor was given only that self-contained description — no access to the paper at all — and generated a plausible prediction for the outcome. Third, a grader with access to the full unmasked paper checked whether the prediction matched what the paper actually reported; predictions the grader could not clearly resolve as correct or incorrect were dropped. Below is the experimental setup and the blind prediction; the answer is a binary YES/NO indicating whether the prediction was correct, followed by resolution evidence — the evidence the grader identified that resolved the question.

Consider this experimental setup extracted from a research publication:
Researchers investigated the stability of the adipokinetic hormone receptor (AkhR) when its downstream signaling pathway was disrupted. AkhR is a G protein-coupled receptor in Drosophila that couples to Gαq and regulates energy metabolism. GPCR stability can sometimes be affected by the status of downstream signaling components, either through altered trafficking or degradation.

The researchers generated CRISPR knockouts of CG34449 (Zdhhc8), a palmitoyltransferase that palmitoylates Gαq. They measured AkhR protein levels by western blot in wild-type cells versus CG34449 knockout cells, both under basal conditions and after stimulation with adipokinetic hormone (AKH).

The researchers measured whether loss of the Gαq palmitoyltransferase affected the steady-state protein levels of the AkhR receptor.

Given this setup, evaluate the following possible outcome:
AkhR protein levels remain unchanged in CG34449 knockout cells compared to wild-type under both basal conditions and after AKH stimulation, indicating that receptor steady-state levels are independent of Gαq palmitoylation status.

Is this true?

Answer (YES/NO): NO